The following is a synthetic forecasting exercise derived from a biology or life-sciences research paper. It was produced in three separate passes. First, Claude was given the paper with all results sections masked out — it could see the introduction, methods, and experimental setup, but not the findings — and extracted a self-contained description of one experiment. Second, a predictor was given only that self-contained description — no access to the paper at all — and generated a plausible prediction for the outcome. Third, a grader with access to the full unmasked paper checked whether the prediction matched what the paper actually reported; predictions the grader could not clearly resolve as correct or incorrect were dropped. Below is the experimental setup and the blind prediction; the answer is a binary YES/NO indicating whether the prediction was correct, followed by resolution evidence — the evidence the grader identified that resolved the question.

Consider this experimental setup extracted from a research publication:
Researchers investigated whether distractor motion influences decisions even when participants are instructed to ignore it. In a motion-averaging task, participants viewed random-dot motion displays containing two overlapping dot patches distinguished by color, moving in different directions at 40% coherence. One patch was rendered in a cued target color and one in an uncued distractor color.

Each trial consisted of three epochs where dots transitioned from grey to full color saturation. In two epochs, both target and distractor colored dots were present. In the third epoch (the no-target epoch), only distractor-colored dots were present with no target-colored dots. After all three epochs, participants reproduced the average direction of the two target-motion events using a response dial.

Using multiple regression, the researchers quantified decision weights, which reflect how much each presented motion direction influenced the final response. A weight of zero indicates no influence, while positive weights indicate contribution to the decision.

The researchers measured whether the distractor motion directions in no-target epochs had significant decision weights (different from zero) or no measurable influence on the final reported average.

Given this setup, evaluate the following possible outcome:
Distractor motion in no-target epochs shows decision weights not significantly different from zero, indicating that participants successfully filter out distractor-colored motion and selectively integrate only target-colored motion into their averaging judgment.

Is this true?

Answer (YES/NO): NO